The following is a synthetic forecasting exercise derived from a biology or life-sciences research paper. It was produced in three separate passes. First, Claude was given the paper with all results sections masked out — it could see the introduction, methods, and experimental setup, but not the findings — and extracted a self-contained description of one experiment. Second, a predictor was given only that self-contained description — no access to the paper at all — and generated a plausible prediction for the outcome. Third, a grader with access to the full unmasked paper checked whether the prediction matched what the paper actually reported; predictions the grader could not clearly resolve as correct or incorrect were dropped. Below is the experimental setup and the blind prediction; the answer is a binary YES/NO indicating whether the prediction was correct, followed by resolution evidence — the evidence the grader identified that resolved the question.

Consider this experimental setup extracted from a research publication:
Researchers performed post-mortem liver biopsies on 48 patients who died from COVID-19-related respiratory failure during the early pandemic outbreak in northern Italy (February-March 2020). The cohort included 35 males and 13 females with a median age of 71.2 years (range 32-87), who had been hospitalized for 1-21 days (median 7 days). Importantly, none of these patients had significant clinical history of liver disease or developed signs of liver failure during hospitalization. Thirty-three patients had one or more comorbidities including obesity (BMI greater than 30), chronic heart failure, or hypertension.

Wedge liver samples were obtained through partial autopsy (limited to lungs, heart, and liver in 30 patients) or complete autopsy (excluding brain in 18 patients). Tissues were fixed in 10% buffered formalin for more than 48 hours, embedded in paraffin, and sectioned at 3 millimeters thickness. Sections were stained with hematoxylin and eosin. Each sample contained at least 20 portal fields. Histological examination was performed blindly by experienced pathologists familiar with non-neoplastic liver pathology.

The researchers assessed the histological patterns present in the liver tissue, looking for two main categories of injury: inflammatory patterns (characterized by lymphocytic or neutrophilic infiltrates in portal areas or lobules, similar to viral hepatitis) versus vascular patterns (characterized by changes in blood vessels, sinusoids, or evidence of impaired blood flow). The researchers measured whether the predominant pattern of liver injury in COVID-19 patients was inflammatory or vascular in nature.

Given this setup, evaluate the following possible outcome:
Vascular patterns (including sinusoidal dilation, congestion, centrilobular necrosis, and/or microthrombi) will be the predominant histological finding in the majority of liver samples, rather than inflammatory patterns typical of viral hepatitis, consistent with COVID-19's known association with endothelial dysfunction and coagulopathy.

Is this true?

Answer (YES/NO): YES